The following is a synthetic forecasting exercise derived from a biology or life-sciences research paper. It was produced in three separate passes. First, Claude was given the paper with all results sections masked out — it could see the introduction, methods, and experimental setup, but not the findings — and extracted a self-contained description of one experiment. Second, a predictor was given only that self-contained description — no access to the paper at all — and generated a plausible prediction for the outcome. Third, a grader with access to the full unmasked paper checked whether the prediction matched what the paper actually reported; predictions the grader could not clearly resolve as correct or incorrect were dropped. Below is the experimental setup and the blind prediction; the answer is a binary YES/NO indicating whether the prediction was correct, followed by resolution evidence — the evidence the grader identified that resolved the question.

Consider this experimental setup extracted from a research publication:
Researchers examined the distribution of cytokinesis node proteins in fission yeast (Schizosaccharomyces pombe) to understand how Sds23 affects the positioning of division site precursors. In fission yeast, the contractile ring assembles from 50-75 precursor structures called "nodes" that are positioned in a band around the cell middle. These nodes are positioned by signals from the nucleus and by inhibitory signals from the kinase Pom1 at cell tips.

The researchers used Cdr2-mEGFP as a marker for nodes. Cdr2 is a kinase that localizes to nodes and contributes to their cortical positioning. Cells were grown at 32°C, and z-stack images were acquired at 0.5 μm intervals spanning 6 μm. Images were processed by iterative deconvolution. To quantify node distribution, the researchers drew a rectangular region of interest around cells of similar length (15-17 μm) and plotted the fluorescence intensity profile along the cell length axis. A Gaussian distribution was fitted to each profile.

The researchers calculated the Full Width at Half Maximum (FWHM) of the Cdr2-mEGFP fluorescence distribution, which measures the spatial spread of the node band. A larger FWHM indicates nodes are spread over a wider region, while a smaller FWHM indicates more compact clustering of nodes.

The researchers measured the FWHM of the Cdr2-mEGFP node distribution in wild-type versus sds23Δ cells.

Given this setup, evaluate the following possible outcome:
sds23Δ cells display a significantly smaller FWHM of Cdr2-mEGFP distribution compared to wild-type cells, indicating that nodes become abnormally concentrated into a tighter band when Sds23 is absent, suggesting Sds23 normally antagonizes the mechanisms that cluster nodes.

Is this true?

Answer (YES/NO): NO